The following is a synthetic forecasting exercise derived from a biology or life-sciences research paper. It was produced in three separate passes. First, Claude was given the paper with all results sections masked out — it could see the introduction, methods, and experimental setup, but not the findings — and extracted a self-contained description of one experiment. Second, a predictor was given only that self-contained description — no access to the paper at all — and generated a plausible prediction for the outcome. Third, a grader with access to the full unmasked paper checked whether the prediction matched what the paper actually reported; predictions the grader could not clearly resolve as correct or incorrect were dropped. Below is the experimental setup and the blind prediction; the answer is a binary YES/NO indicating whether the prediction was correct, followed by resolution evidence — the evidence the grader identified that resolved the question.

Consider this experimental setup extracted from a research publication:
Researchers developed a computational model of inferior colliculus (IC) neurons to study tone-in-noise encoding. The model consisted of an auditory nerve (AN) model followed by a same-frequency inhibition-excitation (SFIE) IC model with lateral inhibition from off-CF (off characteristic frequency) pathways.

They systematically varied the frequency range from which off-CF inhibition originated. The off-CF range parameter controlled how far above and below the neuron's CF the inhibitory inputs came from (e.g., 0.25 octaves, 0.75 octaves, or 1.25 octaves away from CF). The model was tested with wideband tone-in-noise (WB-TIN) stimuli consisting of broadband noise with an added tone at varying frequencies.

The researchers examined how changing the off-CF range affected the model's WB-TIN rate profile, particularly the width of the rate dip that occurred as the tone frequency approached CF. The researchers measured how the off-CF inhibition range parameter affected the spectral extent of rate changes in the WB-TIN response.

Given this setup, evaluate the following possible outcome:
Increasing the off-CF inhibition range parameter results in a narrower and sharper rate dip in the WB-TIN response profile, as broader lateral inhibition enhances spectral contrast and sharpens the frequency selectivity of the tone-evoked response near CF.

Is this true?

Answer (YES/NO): NO